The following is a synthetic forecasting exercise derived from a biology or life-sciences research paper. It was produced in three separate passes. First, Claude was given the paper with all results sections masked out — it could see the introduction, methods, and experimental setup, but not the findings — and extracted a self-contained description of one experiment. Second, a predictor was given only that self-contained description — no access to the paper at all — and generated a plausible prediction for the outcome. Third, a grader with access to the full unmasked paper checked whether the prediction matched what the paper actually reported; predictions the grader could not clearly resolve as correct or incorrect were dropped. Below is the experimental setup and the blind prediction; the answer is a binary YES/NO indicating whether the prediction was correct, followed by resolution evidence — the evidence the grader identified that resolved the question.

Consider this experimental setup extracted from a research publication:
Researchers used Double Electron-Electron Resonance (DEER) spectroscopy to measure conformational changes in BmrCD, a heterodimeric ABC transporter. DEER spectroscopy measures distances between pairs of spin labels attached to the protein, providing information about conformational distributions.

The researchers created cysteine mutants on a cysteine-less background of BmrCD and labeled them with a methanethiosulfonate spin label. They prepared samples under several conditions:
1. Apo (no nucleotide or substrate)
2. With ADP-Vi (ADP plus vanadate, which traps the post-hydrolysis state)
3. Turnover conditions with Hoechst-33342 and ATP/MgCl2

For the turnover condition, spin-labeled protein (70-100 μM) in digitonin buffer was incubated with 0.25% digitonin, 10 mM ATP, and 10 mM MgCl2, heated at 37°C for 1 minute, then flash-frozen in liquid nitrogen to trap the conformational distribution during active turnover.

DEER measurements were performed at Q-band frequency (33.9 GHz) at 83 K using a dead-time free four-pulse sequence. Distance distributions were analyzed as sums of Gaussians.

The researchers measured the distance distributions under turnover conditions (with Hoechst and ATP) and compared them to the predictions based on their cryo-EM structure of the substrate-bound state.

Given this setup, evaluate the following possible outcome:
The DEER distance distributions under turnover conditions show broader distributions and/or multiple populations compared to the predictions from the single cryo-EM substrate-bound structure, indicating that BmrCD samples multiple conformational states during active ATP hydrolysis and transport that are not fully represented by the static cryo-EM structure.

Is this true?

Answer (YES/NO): YES